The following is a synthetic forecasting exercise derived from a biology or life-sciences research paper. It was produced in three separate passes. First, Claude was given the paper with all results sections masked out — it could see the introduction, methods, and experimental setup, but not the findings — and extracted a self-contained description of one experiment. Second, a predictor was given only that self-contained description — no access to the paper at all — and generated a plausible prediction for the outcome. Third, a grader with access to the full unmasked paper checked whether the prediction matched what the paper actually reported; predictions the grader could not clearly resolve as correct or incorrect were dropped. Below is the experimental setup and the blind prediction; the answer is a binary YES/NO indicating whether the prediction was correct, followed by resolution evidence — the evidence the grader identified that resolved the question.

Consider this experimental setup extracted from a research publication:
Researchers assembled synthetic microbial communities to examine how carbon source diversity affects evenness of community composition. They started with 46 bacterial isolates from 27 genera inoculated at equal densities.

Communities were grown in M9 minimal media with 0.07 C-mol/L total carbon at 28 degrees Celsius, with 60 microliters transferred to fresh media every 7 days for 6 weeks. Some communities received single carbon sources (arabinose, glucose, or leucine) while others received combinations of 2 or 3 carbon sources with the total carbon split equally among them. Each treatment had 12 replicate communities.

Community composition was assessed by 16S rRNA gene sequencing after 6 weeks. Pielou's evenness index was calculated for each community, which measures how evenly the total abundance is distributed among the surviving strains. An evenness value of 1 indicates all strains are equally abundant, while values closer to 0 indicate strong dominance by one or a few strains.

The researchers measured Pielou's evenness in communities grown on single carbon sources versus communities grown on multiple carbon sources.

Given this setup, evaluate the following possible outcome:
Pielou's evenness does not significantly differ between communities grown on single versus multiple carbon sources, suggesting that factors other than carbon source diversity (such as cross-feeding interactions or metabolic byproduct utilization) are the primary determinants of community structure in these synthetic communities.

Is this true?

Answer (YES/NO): YES